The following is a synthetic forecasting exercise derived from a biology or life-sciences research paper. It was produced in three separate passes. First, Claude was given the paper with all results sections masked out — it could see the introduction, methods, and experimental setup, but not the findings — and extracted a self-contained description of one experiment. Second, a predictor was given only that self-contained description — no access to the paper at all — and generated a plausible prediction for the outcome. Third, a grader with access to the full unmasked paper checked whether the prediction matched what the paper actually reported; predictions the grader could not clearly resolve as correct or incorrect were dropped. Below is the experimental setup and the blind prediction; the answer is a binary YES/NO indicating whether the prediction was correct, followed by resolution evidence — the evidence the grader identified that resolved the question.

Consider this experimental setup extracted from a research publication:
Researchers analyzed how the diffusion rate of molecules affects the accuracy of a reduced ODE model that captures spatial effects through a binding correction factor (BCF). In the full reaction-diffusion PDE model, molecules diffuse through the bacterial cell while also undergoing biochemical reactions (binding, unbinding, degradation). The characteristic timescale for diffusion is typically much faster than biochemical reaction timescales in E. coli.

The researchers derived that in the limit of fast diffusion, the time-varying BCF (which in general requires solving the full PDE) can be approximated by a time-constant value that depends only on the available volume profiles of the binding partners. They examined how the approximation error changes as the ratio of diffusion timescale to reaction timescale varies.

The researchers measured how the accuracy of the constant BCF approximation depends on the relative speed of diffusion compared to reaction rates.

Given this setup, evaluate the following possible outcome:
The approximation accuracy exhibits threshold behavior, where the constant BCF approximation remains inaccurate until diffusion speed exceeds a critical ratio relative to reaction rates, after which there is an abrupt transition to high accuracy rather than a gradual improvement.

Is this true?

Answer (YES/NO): NO